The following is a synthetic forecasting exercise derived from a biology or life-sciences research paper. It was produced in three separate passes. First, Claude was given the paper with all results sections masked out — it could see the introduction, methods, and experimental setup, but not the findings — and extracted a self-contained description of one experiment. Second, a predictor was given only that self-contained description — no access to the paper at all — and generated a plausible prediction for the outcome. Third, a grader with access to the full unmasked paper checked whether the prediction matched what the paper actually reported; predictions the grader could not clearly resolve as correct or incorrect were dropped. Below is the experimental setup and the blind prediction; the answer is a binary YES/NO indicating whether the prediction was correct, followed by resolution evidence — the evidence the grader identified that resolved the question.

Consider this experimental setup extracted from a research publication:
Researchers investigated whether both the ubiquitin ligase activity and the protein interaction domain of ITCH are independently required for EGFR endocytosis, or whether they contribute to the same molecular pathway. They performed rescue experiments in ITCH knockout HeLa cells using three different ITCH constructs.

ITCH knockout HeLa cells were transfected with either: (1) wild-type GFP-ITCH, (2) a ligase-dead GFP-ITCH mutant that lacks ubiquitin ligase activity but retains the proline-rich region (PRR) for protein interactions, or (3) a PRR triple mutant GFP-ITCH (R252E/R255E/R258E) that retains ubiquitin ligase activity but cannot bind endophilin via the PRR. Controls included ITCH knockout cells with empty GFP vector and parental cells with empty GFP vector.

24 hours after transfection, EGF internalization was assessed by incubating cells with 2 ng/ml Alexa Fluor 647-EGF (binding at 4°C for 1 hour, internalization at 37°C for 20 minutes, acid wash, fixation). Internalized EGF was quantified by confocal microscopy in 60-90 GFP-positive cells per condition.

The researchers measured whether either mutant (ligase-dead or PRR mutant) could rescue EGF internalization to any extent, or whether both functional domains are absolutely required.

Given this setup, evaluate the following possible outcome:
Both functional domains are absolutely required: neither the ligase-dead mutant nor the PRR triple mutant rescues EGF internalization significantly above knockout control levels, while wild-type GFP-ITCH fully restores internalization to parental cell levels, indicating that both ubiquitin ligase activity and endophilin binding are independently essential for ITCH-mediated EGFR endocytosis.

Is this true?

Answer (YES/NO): YES